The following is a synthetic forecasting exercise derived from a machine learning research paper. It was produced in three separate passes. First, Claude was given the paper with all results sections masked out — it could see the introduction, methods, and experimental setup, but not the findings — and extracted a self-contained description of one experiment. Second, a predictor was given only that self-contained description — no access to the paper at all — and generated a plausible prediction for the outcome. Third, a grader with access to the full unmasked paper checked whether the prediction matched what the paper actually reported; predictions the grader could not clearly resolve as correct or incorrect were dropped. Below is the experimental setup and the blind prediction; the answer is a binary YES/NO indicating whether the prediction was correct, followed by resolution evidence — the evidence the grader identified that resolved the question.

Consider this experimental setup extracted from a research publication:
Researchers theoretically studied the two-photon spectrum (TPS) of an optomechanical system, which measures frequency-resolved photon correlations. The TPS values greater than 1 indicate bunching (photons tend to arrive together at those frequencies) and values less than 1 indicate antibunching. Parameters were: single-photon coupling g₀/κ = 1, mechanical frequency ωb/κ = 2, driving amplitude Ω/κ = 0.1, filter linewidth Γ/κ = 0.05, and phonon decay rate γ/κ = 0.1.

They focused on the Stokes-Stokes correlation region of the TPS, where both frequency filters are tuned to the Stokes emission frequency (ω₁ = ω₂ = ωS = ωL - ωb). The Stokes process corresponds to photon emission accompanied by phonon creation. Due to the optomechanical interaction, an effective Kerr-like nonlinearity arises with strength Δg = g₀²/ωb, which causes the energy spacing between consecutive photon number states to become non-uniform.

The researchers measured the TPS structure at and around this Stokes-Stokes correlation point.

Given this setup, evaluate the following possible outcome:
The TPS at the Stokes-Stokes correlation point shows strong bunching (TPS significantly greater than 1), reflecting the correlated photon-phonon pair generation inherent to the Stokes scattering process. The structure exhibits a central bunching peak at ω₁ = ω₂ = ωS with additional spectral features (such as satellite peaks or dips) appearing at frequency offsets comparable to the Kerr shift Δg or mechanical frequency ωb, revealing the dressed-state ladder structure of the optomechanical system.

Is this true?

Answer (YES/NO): NO